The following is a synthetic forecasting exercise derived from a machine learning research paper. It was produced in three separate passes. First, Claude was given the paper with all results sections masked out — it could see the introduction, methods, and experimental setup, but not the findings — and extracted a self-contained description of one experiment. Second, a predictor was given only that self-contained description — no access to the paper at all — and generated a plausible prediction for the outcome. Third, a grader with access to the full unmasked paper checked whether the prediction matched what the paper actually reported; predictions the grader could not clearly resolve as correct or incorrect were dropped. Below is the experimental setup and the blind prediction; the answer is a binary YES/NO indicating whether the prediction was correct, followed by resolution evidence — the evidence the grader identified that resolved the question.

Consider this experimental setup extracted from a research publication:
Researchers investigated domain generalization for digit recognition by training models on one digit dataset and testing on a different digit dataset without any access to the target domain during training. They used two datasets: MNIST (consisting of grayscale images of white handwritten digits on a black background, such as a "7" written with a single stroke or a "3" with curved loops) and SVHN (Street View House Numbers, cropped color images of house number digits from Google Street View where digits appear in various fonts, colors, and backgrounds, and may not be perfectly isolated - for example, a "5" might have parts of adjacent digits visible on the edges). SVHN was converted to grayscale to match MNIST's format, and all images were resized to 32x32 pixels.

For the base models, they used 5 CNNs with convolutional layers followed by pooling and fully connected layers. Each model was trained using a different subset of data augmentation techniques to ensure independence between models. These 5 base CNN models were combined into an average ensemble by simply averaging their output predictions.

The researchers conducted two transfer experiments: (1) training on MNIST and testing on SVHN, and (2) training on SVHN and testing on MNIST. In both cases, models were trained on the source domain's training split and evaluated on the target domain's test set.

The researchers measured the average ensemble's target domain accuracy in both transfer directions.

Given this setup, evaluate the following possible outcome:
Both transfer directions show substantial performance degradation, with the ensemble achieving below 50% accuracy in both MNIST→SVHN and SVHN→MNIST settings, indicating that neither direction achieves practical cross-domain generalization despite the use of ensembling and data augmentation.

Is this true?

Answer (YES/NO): NO